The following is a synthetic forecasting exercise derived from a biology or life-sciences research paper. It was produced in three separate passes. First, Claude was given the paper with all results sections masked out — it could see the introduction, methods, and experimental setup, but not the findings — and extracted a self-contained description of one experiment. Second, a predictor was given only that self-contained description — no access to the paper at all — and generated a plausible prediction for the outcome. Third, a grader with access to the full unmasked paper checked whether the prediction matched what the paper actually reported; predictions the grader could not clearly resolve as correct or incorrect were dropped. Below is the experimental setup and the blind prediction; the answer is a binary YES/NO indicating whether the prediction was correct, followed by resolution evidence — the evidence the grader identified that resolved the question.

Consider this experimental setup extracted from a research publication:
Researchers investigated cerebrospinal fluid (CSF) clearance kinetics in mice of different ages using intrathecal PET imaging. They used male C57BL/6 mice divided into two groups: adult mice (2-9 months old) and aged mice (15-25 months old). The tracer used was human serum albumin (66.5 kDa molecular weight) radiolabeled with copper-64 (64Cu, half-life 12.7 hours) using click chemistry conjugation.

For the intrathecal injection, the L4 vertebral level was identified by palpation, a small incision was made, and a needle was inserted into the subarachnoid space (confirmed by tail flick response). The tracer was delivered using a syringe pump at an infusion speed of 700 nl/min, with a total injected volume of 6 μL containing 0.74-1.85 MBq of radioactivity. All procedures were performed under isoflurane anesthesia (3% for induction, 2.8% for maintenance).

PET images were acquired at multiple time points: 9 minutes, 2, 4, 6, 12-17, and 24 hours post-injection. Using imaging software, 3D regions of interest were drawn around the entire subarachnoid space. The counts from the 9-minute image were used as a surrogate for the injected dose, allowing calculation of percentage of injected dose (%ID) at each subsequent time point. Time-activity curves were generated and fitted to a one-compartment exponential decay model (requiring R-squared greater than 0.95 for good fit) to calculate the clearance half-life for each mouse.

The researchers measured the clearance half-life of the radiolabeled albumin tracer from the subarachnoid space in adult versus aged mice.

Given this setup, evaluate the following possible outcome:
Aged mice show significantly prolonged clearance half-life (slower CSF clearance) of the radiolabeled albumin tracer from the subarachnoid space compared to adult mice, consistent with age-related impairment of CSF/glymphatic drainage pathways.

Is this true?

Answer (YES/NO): YES